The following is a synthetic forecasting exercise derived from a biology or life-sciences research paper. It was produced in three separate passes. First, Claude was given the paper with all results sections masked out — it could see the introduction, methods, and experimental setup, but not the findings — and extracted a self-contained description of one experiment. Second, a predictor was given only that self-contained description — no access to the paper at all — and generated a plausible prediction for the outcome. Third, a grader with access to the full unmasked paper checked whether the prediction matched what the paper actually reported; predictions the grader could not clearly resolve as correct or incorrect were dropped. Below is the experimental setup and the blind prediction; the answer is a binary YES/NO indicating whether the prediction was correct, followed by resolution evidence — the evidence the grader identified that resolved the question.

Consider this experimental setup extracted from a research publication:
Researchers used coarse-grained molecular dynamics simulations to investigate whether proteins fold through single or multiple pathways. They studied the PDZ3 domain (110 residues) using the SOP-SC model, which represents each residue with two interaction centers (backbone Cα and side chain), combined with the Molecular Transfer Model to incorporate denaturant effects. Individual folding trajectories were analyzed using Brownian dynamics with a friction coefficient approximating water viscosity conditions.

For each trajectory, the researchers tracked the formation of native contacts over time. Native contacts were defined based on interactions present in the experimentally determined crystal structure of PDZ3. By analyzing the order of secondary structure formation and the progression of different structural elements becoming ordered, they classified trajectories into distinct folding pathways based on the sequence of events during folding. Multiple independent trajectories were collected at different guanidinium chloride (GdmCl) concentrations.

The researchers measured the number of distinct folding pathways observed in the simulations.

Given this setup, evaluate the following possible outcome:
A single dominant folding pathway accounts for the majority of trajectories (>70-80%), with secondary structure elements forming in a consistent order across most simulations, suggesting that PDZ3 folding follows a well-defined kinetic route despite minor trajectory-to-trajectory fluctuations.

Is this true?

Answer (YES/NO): NO